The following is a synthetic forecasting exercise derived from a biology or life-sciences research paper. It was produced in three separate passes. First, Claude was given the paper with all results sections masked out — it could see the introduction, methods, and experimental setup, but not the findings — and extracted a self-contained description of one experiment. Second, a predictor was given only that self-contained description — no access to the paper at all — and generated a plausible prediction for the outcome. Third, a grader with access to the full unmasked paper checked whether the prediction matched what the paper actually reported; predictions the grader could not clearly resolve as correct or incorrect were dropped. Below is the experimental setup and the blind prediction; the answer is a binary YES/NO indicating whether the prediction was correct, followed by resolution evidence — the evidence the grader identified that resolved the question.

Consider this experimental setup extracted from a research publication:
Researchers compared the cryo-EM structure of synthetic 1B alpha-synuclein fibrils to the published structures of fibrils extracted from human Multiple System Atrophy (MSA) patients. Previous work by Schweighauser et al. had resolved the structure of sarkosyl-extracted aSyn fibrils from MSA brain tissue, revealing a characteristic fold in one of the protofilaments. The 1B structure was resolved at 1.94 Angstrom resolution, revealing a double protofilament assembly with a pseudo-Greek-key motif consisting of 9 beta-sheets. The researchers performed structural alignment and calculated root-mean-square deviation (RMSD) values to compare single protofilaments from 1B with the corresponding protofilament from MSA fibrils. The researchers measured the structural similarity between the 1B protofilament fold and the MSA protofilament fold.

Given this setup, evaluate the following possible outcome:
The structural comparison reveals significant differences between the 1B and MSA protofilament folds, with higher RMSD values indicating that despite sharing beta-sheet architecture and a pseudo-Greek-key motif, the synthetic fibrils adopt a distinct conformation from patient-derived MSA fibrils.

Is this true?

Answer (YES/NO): NO